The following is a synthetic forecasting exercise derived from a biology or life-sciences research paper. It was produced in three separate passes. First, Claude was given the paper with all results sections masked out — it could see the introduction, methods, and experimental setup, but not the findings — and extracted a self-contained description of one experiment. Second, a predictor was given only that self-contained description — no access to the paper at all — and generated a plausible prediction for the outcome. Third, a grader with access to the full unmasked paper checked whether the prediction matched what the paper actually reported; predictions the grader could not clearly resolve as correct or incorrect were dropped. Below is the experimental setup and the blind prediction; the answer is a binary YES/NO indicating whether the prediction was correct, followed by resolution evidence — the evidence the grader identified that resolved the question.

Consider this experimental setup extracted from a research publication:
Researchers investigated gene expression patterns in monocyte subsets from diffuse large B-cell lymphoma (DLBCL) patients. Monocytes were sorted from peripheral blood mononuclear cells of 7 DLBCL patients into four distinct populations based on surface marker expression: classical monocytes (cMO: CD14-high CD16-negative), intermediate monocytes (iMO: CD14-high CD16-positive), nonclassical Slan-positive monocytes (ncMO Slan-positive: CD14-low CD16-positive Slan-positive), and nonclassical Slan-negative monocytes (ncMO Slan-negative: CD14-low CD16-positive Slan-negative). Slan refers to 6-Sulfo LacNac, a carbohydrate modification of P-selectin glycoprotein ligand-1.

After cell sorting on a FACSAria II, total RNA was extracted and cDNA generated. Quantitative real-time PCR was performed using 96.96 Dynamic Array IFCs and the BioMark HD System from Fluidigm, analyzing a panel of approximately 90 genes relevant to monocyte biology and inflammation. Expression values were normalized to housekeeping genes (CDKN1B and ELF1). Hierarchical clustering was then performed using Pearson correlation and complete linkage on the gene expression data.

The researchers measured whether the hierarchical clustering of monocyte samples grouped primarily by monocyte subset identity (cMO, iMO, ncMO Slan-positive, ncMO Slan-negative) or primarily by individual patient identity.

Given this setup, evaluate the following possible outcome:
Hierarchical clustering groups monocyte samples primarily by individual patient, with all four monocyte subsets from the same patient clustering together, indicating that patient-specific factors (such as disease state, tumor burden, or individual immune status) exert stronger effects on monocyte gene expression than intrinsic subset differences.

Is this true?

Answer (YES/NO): NO